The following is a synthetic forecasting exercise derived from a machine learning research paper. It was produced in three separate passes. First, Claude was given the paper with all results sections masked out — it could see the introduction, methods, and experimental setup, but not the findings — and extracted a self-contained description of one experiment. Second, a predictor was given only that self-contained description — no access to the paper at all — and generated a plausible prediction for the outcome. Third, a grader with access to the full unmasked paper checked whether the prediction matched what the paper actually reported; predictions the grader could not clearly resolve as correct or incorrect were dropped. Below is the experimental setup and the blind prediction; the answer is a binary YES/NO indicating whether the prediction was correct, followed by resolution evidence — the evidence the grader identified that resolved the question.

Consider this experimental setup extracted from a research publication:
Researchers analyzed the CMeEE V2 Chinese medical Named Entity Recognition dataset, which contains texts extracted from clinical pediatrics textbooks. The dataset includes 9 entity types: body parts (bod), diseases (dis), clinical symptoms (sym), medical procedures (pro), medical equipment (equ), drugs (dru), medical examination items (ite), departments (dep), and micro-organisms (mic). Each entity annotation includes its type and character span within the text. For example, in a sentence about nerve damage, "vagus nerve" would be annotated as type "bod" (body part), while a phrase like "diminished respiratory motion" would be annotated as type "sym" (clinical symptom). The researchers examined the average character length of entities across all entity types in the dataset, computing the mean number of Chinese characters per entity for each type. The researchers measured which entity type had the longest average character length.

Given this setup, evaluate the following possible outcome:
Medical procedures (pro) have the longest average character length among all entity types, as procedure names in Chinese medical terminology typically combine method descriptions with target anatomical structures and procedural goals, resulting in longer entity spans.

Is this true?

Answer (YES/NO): NO